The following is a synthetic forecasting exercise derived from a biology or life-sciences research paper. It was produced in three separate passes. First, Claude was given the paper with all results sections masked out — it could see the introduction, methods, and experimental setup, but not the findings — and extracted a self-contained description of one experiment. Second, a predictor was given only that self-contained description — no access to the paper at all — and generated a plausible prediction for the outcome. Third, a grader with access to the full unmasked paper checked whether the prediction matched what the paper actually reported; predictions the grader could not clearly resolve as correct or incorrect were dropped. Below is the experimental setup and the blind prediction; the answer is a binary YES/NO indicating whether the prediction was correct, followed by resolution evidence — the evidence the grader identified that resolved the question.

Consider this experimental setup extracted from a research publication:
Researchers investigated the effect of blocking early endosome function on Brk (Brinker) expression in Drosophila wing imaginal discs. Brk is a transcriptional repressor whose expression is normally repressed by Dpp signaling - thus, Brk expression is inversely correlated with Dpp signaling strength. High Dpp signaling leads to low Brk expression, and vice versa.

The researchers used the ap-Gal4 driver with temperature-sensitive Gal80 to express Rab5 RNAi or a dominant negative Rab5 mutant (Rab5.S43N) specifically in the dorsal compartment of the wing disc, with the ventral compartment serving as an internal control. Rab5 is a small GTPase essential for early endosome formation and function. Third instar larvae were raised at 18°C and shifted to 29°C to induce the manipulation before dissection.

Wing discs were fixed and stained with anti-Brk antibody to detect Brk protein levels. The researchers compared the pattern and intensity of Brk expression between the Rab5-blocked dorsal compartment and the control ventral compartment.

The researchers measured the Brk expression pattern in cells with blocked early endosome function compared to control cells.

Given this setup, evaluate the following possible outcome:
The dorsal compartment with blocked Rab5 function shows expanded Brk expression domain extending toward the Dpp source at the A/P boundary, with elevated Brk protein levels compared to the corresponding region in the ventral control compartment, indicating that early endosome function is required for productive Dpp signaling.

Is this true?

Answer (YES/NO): NO